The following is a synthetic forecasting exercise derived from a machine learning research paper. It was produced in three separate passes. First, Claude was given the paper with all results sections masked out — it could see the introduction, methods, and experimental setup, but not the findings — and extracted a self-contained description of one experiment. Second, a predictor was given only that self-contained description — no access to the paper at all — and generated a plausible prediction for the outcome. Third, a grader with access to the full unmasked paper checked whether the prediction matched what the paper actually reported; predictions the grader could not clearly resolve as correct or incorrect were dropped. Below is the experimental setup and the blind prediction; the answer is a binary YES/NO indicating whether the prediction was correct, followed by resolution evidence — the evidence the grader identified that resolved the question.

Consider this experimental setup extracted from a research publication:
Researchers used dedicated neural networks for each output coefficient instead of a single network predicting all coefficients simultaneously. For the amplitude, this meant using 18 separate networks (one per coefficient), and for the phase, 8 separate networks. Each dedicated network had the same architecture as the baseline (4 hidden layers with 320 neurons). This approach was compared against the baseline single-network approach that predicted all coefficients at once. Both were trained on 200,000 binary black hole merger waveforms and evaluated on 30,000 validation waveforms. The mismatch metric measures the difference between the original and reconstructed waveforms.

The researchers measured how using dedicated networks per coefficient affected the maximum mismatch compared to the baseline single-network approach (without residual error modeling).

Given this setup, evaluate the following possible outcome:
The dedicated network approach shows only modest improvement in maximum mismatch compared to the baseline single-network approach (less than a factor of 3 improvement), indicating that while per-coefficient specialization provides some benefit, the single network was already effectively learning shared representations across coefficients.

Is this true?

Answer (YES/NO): NO